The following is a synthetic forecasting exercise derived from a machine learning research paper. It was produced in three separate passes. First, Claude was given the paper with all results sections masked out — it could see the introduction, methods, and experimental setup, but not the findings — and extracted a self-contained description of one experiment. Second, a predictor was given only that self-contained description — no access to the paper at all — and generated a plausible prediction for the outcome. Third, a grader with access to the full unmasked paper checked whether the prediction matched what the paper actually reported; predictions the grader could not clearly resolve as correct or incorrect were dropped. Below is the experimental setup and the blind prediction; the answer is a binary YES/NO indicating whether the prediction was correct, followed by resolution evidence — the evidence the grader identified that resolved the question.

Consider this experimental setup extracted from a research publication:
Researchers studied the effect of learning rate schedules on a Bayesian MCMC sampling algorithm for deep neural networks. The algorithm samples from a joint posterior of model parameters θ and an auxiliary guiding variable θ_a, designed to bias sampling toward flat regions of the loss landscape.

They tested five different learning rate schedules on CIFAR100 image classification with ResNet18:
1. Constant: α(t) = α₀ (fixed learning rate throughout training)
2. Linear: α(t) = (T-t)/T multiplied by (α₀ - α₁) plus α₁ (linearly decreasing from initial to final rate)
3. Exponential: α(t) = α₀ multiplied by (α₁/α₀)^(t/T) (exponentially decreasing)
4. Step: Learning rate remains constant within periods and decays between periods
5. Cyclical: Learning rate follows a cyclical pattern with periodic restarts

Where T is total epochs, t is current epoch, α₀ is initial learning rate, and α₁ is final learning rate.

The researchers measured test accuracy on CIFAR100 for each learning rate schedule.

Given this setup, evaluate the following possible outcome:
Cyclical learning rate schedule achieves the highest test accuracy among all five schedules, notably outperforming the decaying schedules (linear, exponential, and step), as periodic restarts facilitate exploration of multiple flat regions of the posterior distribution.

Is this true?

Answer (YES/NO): NO